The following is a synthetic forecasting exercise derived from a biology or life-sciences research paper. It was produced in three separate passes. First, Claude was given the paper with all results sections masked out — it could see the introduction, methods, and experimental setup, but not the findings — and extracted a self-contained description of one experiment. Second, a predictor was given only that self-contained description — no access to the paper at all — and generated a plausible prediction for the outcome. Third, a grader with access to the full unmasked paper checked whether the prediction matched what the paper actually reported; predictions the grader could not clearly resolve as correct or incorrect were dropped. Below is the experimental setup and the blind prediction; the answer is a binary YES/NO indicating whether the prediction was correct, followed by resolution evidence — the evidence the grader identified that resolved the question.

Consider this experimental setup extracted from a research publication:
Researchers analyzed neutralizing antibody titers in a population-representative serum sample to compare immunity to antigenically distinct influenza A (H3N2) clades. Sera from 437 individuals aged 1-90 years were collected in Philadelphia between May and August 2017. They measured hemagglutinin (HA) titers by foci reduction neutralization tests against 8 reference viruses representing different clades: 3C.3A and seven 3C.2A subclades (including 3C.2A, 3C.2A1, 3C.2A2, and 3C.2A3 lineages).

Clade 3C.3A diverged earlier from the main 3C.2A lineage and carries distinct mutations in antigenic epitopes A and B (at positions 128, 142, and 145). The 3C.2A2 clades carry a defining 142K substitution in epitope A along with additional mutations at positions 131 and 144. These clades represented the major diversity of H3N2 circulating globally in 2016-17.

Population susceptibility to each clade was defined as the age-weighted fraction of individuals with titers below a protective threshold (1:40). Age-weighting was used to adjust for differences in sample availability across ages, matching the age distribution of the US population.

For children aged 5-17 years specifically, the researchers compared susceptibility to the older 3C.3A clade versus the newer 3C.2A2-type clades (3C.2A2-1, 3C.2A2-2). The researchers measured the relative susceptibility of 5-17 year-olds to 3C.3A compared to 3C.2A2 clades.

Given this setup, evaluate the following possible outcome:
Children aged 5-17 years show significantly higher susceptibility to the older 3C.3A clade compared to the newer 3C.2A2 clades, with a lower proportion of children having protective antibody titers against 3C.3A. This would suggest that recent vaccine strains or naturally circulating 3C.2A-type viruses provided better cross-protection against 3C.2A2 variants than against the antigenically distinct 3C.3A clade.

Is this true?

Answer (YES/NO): NO